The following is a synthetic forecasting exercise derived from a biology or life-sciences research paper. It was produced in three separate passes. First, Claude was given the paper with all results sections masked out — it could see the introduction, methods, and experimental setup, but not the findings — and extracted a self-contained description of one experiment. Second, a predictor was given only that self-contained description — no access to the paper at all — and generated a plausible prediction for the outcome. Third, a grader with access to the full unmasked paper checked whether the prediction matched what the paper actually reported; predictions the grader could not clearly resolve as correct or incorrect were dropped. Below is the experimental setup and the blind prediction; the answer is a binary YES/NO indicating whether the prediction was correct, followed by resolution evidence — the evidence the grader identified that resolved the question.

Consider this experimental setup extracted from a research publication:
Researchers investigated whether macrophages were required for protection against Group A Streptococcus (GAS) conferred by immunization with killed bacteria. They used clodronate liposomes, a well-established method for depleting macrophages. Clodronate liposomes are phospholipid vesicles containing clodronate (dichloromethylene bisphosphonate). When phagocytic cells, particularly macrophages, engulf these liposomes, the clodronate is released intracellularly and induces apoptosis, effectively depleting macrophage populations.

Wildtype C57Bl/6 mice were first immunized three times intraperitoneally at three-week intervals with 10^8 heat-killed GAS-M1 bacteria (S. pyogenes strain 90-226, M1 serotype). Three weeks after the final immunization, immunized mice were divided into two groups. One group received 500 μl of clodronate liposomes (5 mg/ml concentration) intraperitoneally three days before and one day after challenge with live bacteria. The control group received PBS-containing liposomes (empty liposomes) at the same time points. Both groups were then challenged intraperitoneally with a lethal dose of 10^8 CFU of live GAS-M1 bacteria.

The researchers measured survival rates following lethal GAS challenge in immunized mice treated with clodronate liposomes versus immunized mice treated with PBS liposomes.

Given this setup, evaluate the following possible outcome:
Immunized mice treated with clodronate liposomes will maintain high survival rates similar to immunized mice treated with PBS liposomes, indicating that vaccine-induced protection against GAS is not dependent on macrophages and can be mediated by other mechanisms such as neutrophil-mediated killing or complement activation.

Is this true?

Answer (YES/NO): NO